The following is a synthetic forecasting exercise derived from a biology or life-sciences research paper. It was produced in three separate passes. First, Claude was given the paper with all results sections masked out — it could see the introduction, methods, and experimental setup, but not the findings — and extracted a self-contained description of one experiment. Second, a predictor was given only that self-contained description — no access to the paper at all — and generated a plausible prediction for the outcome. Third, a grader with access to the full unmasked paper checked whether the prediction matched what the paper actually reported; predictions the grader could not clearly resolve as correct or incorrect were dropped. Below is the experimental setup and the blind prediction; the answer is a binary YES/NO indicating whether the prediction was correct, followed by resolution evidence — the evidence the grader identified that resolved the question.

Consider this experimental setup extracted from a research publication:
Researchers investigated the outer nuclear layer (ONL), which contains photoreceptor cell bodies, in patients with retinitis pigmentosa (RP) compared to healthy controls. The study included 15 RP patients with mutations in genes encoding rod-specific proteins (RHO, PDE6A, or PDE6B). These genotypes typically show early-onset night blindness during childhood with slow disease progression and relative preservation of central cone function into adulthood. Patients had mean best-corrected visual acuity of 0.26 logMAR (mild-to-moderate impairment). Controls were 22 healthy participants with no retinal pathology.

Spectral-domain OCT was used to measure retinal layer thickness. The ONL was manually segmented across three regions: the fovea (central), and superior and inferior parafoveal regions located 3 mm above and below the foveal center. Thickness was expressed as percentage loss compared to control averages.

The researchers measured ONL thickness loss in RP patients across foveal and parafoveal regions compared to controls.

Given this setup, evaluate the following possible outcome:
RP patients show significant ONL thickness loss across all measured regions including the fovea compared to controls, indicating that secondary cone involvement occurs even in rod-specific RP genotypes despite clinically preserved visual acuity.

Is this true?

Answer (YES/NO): NO